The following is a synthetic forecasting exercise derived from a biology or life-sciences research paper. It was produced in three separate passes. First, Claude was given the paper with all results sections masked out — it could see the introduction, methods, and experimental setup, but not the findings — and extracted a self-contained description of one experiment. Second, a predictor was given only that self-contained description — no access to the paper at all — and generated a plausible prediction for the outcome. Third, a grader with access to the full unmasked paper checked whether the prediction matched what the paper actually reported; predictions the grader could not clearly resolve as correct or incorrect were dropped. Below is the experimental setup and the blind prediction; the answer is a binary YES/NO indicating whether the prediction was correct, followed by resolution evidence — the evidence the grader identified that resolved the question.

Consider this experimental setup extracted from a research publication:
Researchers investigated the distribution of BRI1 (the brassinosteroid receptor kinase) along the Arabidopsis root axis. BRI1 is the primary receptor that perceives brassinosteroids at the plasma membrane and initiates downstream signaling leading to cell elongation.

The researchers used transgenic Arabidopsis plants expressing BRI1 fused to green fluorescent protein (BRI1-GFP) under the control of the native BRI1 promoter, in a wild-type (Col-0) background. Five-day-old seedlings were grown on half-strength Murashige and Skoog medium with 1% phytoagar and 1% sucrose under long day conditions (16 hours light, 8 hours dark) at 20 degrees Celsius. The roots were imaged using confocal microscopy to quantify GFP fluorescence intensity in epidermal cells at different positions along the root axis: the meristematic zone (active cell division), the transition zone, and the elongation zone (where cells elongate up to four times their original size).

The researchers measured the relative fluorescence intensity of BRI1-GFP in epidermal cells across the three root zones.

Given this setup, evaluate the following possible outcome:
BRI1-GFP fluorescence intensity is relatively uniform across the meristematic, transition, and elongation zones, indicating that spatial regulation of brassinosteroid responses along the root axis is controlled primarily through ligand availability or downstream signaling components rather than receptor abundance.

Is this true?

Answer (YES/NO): YES